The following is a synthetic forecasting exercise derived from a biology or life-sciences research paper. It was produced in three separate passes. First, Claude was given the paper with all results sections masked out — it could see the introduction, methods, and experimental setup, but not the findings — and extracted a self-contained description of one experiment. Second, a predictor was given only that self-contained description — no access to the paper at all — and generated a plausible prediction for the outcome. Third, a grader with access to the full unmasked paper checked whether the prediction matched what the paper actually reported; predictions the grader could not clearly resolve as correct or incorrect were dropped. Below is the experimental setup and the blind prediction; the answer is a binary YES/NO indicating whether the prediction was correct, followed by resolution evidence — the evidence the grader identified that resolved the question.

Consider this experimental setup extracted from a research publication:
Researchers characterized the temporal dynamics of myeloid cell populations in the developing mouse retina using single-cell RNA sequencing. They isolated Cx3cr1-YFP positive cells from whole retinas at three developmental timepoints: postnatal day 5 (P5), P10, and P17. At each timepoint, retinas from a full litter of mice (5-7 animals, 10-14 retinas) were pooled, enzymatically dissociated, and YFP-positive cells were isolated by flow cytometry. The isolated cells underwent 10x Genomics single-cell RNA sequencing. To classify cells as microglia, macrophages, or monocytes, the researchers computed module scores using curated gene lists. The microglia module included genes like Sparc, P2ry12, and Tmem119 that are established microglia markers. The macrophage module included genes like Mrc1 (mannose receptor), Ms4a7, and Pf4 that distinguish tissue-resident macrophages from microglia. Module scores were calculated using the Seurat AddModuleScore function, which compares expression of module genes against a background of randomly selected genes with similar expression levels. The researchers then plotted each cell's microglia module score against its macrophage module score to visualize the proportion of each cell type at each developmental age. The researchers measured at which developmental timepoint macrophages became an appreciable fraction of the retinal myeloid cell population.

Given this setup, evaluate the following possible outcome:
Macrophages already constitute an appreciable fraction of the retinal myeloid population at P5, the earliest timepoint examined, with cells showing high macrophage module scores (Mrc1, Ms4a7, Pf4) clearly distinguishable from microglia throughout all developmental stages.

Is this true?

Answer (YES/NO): NO